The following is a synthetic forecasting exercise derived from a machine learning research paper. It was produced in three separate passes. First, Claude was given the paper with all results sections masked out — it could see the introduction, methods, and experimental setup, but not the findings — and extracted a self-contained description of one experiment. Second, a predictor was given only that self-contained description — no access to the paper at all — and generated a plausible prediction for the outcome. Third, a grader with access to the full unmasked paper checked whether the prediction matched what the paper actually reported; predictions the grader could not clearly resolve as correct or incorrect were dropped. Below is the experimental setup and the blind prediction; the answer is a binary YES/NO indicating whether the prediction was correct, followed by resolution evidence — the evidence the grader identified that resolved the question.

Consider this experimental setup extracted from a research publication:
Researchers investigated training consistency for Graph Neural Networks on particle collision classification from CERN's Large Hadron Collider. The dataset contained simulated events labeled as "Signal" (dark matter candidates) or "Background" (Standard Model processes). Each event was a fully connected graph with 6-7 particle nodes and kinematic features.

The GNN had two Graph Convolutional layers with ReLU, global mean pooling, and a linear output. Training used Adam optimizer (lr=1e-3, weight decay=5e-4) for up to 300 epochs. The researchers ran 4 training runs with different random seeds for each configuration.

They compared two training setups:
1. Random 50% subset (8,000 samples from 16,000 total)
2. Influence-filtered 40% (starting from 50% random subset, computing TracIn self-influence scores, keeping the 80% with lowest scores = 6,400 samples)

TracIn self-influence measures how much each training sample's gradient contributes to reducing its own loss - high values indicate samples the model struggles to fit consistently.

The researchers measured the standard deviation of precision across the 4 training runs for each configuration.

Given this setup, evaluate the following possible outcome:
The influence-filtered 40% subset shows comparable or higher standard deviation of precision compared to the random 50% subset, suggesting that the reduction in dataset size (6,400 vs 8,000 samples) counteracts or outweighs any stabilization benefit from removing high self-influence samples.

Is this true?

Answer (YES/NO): NO